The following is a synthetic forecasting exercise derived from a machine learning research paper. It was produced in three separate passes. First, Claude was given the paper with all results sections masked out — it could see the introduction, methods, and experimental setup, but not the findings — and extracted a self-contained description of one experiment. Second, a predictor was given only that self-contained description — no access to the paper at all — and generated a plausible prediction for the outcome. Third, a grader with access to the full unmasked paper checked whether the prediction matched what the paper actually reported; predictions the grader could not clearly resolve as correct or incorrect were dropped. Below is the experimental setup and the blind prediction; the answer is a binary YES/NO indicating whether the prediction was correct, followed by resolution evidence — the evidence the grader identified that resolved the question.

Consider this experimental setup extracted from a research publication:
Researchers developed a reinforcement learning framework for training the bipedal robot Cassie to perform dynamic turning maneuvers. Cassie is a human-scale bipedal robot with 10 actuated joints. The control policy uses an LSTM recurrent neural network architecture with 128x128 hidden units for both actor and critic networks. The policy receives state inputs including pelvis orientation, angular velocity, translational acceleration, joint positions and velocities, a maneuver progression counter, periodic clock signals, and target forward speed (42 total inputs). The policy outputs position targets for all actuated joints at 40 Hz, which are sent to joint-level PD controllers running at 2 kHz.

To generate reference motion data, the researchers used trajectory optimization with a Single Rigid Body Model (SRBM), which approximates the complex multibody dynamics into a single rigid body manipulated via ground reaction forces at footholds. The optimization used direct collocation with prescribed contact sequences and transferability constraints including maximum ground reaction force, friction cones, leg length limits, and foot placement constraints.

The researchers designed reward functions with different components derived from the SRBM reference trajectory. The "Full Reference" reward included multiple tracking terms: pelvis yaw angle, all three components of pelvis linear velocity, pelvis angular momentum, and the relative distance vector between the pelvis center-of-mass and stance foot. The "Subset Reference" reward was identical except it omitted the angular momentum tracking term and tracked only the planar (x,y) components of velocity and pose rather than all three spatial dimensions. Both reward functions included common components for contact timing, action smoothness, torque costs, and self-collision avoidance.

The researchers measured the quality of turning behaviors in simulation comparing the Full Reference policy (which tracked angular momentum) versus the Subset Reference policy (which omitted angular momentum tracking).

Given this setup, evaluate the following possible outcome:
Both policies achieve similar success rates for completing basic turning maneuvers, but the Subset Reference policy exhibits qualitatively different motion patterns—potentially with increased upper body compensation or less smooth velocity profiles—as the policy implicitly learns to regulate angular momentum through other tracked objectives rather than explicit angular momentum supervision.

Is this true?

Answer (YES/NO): NO